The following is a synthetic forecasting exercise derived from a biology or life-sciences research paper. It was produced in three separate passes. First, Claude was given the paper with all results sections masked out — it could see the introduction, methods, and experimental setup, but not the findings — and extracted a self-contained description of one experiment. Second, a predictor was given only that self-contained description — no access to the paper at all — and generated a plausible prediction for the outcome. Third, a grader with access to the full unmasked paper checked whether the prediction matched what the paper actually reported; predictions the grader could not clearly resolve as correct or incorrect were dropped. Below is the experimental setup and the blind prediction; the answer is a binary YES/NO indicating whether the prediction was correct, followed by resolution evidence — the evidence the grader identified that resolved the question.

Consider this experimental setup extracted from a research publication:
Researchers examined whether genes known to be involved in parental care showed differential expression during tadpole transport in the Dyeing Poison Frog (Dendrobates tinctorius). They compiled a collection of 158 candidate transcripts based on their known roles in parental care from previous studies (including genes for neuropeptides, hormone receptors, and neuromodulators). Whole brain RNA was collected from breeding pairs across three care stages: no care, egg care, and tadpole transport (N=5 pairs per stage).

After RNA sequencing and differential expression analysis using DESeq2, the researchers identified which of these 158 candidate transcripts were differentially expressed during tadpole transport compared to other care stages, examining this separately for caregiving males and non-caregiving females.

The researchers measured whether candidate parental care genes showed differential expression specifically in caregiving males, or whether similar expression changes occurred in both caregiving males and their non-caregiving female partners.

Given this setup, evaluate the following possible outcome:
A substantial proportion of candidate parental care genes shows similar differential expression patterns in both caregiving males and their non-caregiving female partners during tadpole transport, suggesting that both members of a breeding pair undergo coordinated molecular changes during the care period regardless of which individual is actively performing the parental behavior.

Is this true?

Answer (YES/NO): NO